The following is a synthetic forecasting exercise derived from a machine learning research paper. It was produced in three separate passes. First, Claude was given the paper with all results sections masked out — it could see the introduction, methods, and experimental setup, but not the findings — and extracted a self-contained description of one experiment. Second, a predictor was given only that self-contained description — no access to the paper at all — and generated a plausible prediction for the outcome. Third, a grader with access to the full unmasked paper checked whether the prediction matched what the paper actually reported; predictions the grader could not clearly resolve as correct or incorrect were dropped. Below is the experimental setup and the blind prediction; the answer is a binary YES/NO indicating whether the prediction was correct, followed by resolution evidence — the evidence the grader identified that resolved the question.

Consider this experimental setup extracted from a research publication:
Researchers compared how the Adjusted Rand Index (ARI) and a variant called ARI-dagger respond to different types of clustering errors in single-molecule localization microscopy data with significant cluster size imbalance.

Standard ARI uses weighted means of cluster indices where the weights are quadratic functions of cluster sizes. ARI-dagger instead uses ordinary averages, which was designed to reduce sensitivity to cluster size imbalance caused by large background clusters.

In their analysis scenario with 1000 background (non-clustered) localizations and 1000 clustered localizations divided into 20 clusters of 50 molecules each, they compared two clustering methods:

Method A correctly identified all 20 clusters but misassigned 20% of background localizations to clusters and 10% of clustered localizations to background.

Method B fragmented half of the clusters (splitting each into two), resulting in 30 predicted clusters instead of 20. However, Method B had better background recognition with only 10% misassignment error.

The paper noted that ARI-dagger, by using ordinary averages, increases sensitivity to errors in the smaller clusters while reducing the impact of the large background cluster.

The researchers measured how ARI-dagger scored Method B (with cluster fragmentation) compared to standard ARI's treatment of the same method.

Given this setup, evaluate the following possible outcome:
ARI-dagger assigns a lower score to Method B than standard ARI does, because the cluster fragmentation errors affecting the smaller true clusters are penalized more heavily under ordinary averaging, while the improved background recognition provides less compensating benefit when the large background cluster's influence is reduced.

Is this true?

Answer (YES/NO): YES